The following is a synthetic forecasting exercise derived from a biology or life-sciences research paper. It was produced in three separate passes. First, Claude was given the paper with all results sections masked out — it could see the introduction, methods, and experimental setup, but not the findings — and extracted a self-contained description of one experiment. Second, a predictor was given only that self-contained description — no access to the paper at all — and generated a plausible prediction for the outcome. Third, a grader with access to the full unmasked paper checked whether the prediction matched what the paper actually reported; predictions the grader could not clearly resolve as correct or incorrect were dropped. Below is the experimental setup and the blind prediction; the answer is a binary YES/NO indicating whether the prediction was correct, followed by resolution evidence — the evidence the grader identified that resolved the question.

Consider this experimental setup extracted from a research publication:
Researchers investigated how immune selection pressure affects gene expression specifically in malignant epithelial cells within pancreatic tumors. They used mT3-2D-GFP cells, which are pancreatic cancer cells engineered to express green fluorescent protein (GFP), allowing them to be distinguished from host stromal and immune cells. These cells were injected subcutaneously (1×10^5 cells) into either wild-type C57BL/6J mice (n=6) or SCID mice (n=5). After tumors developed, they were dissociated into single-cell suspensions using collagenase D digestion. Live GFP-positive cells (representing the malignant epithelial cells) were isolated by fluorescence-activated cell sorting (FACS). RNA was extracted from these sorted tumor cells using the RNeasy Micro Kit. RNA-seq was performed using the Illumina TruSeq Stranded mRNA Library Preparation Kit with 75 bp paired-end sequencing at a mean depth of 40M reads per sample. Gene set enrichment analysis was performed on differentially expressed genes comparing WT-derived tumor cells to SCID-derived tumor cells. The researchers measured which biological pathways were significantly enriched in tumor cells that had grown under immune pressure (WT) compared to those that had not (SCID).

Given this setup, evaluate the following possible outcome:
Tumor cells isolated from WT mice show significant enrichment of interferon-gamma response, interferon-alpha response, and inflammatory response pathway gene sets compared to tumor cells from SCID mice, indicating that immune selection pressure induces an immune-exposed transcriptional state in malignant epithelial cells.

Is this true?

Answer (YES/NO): NO